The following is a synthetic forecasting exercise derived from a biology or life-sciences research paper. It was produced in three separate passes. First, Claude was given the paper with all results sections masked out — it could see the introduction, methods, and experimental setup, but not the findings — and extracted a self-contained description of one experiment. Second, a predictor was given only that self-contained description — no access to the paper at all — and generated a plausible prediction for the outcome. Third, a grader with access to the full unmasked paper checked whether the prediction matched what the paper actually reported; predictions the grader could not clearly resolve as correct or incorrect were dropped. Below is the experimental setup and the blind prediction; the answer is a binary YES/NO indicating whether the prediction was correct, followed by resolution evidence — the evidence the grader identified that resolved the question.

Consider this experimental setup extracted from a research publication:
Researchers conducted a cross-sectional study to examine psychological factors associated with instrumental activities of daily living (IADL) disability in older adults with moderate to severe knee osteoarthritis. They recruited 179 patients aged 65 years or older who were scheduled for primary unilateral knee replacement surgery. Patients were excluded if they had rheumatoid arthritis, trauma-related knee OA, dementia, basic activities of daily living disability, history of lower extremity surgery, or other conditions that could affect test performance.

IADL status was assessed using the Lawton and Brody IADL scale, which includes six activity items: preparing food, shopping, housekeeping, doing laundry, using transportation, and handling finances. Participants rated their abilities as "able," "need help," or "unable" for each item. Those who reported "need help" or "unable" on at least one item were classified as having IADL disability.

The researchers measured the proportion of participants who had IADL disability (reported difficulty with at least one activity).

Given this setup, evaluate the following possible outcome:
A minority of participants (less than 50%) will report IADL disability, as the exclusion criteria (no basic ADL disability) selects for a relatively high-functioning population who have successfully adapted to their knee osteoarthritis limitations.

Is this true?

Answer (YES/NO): YES